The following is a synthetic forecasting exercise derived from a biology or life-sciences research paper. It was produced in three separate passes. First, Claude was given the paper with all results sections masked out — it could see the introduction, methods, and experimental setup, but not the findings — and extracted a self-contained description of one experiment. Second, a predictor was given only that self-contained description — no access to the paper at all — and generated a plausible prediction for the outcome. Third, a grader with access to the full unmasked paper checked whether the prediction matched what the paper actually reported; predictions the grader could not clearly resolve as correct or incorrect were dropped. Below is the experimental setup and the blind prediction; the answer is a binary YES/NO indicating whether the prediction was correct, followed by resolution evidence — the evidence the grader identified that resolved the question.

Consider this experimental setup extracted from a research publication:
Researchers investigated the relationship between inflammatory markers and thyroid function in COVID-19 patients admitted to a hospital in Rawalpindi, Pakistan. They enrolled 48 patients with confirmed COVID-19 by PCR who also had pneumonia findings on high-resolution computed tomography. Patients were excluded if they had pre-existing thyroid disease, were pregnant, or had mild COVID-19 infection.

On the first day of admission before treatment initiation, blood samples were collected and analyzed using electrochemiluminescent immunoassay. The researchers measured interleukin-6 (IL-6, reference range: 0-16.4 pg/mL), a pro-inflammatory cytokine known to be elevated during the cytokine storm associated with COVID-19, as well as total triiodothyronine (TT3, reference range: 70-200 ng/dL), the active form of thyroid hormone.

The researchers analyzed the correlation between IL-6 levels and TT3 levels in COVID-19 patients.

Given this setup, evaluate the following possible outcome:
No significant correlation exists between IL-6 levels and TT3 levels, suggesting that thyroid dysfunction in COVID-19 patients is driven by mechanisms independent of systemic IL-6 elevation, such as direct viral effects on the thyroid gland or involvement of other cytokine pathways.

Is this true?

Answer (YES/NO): NO